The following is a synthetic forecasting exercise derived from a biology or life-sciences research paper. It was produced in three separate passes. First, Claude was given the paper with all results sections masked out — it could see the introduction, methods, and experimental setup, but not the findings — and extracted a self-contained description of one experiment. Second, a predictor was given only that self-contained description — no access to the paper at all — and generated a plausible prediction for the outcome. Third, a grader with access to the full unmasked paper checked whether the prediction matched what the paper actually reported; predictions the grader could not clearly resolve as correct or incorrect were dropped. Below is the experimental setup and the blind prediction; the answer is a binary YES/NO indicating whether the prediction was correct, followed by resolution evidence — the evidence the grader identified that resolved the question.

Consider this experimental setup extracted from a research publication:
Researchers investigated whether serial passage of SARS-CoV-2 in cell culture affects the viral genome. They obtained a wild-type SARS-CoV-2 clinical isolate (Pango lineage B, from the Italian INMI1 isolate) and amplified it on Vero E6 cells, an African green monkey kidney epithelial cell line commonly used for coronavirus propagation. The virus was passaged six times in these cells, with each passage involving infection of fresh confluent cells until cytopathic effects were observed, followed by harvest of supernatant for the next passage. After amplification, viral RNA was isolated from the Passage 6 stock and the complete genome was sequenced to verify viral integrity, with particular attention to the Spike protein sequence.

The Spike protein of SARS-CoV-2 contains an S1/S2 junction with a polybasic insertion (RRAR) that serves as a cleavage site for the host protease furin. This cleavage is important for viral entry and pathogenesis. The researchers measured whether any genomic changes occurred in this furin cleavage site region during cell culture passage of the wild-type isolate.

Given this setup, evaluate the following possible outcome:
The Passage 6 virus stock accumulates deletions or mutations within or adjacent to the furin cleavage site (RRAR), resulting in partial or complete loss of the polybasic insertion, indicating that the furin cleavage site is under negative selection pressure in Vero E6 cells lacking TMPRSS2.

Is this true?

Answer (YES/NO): YES